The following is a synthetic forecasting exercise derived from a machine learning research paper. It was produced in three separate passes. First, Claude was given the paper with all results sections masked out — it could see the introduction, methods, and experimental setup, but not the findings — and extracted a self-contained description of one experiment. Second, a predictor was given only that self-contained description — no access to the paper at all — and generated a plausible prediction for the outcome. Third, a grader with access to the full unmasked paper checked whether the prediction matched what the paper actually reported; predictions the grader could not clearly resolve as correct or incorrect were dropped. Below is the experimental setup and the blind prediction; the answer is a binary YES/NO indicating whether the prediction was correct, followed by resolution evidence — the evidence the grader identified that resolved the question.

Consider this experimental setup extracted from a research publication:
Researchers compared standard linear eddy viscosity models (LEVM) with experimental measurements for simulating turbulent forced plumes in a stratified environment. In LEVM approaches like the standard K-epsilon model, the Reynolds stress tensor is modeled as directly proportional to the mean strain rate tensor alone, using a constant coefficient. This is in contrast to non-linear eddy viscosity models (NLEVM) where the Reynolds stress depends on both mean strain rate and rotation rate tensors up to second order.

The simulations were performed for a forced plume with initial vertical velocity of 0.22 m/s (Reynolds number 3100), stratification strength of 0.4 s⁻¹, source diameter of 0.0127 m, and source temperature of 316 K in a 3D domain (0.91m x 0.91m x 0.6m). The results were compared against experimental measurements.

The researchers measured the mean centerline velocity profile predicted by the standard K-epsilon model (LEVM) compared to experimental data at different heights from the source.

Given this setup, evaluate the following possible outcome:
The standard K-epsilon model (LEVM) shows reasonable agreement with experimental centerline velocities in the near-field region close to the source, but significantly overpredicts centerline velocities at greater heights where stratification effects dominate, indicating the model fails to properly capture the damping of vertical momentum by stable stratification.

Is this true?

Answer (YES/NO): NO